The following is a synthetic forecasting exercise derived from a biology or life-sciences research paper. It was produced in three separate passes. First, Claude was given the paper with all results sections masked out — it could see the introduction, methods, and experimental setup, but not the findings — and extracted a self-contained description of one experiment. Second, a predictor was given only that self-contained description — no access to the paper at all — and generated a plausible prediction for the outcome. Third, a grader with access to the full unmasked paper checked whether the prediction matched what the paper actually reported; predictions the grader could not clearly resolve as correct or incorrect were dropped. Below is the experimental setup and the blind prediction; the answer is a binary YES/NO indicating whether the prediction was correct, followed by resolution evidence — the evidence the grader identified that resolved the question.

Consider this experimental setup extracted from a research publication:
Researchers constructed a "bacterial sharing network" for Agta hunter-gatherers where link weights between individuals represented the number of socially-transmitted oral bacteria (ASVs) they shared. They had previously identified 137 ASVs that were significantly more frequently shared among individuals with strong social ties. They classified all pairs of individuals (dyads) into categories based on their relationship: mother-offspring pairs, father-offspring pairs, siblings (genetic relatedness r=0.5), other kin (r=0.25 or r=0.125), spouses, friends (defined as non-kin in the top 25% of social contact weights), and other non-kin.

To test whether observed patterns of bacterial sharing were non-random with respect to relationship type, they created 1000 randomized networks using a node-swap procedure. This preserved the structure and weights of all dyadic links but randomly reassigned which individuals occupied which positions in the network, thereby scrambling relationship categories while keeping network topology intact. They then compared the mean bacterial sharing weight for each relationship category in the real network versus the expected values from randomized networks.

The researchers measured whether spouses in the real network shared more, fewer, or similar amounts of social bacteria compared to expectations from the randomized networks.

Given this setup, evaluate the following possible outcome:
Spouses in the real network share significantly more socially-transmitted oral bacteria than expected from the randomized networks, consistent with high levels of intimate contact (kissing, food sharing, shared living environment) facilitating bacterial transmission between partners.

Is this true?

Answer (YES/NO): YES